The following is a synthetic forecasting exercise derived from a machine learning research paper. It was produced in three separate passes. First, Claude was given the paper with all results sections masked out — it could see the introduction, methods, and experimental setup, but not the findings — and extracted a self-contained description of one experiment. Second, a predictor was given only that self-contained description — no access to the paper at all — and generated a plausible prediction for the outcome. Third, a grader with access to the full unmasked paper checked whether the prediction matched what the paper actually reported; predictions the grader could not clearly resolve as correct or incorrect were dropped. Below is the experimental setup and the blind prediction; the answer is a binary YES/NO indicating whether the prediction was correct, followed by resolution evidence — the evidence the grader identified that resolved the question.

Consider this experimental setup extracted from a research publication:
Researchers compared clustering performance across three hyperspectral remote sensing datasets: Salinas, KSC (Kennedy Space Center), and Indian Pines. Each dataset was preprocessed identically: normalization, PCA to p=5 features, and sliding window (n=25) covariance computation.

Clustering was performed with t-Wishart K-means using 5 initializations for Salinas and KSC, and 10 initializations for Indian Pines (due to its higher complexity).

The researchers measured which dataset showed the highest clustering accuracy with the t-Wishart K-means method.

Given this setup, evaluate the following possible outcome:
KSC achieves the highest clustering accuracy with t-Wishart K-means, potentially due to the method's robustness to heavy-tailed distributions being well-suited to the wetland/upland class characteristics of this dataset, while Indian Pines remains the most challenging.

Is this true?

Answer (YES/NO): NO